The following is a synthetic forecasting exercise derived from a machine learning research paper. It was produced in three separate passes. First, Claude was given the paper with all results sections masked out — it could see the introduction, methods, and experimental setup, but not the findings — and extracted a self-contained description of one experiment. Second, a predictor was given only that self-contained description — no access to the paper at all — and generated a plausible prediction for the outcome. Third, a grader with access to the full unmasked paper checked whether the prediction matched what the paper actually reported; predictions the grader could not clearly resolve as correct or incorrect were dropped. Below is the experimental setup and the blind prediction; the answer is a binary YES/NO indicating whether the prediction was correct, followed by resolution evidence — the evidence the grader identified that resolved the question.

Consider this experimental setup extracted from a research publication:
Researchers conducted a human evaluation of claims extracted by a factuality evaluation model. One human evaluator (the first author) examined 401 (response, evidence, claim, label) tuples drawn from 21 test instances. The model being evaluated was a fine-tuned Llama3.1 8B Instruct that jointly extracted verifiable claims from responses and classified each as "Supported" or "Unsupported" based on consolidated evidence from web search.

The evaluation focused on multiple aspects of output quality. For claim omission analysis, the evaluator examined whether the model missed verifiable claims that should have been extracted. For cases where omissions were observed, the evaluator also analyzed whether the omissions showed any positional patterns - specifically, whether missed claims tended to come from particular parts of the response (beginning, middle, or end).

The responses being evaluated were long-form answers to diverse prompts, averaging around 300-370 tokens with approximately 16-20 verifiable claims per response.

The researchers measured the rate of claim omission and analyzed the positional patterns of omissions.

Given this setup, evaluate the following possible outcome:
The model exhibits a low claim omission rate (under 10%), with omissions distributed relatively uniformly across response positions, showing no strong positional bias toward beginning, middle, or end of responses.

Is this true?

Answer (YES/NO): NO